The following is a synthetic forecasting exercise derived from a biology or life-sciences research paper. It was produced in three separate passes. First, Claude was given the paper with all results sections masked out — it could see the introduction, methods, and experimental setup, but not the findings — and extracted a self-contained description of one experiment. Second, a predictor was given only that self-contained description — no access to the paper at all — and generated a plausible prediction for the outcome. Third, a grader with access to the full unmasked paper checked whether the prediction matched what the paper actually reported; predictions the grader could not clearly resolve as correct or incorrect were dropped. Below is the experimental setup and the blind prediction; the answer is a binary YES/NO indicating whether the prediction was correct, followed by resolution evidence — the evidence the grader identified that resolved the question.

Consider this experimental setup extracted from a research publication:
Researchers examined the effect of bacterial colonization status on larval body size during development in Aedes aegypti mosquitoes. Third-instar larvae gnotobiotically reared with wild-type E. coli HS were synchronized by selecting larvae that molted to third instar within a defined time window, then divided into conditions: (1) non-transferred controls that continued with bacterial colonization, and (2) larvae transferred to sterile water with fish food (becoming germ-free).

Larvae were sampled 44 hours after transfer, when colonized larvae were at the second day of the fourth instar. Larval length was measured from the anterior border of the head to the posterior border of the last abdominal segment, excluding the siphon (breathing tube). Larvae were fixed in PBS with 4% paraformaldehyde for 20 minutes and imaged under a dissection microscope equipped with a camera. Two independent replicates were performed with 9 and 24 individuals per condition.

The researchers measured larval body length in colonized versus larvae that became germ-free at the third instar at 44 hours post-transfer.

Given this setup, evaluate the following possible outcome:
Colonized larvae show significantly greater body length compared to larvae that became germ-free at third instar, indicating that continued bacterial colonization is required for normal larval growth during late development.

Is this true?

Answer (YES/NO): YES